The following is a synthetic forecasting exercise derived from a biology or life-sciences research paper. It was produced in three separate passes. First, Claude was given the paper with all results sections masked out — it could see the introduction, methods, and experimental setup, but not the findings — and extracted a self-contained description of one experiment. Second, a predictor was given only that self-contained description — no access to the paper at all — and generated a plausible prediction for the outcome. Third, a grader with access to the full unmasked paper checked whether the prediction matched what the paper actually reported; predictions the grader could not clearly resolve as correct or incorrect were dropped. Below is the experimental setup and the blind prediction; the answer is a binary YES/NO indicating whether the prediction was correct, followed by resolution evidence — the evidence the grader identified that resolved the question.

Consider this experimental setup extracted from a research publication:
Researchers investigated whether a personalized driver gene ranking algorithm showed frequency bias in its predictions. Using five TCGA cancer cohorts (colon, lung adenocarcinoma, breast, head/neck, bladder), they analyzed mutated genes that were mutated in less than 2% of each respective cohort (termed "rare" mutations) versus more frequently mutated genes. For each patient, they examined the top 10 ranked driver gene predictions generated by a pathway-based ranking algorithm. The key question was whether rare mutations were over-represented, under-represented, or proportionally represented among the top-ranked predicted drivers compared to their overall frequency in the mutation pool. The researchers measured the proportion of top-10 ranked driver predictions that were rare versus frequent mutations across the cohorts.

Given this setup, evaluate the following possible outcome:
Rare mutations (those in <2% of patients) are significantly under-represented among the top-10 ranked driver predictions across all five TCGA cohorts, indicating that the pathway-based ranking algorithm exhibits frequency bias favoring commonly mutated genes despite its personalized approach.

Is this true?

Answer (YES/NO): NO